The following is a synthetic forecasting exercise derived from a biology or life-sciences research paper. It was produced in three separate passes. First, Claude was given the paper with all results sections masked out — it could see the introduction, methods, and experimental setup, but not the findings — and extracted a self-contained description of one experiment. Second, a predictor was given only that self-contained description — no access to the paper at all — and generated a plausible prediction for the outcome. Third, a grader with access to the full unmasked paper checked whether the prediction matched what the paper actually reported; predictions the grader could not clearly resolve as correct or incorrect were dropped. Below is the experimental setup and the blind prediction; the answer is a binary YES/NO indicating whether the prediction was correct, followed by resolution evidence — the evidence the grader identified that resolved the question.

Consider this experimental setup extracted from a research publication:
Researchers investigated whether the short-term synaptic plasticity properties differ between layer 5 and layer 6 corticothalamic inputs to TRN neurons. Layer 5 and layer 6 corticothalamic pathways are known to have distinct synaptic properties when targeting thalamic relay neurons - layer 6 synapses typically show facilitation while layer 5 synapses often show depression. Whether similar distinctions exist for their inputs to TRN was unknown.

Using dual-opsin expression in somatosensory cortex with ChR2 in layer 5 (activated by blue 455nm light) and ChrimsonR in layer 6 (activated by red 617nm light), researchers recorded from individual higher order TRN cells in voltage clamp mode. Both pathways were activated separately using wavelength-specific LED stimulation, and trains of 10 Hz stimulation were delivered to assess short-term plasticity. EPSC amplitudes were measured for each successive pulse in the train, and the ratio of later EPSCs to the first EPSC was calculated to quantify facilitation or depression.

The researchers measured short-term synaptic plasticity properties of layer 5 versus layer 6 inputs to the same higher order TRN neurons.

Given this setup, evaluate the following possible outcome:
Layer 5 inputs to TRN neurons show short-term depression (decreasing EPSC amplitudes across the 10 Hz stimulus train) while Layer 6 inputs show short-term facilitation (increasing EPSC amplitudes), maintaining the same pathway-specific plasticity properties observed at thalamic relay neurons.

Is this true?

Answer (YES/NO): YES